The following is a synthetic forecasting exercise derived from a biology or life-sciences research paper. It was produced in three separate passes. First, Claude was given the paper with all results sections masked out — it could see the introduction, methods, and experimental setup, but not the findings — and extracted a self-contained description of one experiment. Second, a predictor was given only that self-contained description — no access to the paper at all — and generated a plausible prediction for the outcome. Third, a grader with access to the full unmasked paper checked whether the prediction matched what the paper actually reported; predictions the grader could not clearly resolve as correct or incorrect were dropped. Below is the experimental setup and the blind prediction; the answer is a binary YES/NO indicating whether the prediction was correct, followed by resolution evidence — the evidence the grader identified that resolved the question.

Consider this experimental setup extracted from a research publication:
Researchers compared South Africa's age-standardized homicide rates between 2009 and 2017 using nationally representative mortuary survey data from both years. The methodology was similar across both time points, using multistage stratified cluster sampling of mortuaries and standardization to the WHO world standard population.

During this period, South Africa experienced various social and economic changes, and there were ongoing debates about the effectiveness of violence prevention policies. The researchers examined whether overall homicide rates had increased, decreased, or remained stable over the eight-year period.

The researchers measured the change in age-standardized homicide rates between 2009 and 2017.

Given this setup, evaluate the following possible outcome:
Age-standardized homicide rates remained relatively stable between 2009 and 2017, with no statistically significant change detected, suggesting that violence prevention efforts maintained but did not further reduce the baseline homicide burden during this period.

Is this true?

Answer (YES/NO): YES